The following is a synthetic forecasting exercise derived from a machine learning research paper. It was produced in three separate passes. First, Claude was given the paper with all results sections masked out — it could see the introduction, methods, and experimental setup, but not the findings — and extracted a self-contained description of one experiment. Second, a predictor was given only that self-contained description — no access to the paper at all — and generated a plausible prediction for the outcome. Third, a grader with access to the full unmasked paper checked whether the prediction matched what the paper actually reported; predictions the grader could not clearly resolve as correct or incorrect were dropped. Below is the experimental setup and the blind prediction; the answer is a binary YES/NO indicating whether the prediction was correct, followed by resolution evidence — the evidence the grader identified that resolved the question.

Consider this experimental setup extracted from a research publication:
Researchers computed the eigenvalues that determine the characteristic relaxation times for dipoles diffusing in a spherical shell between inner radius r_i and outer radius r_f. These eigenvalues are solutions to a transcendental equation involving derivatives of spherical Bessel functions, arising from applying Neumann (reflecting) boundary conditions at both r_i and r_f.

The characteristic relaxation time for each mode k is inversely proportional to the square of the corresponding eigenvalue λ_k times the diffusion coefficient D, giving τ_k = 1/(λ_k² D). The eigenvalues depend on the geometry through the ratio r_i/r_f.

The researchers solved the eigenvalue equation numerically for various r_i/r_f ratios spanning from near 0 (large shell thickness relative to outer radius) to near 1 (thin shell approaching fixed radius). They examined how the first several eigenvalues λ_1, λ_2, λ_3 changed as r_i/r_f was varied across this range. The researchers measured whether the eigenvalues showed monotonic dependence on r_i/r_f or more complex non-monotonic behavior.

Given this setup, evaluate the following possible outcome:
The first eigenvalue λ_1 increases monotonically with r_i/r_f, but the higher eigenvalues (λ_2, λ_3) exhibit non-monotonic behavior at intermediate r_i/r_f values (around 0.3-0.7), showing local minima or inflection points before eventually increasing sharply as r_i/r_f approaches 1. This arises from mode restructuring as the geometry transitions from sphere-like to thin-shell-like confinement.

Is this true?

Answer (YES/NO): NO